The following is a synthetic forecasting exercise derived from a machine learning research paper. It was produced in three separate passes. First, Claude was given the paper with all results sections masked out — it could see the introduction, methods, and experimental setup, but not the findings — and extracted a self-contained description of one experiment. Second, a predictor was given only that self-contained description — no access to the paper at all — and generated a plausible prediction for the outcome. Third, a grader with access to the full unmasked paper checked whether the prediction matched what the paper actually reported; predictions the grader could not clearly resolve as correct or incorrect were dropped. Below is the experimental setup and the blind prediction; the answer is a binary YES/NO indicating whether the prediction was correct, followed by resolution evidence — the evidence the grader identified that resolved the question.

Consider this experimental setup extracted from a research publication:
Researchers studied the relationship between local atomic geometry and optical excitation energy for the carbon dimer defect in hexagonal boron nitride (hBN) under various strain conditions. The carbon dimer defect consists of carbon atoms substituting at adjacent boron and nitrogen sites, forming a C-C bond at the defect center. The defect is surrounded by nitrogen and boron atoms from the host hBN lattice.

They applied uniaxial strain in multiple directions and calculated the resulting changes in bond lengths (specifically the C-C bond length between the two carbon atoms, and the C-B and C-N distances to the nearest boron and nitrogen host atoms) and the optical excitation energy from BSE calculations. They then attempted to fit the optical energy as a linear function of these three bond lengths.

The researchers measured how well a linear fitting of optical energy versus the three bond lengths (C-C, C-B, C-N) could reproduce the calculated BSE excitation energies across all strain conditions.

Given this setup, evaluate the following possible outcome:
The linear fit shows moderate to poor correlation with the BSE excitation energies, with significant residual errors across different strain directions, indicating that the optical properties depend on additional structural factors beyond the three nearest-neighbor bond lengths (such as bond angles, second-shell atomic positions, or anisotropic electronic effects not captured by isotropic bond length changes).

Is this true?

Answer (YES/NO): NO